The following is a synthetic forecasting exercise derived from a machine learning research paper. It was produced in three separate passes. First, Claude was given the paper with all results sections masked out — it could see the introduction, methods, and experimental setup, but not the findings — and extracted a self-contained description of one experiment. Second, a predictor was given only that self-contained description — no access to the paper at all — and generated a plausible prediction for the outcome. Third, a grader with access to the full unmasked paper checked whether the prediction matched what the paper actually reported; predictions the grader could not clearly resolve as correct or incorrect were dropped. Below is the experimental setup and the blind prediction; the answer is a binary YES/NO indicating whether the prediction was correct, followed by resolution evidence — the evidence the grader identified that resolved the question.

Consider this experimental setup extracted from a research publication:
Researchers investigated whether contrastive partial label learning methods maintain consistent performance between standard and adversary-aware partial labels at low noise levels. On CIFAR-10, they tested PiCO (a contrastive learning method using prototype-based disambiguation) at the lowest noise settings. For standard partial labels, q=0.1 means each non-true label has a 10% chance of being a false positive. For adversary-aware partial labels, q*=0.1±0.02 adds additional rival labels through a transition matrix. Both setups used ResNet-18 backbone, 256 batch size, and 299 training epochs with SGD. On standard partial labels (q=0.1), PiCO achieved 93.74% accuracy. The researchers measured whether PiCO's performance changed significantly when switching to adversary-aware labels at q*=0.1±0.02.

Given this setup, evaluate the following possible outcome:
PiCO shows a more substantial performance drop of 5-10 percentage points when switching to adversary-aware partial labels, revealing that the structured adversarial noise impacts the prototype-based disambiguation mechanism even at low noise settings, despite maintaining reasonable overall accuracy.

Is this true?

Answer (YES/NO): NO